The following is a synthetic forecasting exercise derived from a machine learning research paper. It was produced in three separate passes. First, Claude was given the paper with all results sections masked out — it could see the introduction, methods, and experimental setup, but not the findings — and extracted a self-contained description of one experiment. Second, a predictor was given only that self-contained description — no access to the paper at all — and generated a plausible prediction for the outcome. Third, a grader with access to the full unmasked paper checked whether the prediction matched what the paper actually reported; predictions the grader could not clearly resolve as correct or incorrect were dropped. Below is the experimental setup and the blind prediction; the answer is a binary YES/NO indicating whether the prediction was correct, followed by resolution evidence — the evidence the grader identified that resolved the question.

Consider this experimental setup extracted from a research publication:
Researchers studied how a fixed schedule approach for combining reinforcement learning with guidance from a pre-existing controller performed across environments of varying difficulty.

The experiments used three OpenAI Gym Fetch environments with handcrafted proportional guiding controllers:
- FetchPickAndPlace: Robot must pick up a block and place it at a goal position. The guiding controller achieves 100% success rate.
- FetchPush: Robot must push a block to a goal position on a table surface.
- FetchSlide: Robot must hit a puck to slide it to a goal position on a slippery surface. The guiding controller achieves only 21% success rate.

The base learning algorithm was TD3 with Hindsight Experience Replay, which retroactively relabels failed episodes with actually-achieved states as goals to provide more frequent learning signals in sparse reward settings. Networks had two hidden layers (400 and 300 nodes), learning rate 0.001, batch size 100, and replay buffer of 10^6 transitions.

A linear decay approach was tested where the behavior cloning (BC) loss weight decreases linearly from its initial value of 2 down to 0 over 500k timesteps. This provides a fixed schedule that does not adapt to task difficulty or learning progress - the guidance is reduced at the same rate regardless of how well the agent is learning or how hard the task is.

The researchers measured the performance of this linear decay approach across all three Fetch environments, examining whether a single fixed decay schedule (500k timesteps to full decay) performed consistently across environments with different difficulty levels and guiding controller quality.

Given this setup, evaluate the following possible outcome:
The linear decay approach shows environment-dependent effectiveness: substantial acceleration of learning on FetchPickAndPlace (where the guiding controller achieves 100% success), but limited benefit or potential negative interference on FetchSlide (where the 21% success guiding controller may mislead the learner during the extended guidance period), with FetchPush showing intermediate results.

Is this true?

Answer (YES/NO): NO